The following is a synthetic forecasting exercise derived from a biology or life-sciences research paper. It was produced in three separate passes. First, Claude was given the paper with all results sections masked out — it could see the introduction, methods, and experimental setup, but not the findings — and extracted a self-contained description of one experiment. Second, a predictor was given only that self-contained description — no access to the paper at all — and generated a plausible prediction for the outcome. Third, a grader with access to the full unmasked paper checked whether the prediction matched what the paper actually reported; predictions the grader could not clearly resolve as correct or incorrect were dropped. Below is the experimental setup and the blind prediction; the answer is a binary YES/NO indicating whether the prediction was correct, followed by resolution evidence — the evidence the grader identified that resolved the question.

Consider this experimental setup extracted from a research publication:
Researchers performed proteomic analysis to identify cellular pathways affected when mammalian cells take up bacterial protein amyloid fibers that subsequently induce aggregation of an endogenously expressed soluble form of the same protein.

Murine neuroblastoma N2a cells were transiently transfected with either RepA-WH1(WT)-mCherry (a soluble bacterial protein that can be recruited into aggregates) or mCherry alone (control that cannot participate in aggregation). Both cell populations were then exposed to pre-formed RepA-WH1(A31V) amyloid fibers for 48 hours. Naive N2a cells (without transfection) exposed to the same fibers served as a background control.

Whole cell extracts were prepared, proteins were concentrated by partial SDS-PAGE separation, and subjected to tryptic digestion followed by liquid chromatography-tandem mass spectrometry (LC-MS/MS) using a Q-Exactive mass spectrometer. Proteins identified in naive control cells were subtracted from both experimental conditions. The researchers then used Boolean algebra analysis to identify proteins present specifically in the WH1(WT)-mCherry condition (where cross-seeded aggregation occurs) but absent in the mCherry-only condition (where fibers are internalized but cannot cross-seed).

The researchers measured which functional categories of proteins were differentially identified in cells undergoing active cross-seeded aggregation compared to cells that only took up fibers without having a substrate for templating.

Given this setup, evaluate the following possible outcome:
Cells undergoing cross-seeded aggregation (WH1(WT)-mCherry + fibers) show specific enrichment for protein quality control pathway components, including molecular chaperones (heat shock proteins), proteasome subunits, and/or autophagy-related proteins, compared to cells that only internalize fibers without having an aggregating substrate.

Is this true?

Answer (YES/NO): YES